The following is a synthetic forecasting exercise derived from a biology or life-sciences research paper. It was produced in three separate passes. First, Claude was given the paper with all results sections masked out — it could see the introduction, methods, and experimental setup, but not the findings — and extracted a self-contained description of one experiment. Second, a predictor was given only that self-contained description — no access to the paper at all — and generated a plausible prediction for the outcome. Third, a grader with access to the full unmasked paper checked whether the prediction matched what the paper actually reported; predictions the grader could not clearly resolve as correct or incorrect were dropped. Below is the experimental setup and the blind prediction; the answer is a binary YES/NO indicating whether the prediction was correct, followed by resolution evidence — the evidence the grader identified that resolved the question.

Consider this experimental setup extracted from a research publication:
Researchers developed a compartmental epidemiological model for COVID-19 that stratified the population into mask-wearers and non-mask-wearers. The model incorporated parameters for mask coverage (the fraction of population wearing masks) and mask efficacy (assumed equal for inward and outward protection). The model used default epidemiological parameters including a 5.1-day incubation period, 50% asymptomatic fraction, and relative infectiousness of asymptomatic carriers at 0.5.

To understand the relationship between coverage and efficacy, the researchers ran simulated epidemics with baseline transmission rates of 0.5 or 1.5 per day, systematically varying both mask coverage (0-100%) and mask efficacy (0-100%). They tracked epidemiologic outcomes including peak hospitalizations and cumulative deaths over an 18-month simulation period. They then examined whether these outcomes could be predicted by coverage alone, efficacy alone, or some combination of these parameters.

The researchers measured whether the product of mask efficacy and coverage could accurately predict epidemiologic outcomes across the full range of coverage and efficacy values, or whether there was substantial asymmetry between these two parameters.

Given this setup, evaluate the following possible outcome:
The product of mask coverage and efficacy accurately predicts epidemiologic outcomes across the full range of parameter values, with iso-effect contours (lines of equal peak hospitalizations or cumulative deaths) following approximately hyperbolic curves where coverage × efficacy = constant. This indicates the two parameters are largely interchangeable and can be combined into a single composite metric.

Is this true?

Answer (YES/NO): YES